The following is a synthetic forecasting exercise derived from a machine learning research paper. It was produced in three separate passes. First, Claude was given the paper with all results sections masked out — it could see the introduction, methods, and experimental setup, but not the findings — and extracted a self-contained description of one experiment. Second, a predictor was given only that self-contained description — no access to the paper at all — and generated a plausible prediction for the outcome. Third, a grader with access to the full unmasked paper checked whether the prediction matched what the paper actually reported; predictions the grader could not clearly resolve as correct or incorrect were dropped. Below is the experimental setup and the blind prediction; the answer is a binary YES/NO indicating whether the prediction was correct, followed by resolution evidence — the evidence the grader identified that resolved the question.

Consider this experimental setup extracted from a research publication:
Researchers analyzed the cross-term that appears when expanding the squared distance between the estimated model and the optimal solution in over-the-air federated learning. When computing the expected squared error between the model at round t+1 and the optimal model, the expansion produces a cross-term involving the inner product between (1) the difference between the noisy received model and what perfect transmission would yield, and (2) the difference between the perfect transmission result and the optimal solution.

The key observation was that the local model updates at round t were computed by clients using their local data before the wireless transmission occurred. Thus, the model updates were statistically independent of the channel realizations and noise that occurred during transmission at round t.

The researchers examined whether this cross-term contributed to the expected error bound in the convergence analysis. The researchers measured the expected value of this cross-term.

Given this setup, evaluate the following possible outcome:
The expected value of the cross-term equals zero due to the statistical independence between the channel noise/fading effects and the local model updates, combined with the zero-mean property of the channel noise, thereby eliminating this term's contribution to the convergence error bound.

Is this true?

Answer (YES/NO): YES